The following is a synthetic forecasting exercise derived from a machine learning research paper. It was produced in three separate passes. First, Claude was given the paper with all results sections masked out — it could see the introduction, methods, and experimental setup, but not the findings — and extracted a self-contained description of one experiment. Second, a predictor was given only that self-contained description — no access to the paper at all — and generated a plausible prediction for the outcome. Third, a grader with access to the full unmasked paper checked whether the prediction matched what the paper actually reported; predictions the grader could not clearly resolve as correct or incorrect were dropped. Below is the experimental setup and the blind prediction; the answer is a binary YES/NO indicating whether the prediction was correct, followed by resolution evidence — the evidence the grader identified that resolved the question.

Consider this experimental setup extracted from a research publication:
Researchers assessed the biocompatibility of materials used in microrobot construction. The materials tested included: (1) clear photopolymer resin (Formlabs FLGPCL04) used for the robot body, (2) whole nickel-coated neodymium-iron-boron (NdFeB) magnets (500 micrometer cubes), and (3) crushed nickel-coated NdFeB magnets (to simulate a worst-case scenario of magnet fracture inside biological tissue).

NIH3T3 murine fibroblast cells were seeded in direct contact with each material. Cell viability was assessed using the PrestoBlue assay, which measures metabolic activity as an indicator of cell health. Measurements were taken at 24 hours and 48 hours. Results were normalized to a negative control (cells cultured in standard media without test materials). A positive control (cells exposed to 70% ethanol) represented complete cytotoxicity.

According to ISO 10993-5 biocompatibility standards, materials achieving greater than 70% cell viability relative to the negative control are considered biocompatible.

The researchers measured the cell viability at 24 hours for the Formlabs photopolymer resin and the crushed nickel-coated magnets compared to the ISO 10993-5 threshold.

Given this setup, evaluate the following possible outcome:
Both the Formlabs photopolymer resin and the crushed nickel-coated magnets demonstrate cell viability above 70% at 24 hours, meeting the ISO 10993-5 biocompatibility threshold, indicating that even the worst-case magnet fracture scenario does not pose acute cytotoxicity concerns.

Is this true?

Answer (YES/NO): YES